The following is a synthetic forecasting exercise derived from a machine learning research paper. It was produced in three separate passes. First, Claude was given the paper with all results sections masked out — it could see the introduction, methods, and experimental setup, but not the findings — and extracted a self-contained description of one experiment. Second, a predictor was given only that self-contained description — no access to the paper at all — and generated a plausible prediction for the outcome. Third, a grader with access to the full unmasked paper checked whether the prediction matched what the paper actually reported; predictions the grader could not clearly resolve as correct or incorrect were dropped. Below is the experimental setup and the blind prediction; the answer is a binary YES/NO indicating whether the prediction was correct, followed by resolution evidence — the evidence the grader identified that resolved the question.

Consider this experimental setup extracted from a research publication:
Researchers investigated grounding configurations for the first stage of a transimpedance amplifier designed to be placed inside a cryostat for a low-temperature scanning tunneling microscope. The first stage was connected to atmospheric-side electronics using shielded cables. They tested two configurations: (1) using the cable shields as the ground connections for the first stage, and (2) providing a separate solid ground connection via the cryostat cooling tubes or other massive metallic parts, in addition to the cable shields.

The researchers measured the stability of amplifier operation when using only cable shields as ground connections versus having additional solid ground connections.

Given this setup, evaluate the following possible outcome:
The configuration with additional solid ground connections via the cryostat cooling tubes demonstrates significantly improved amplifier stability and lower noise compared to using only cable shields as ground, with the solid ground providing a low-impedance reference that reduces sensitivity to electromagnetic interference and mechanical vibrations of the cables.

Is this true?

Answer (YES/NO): NO